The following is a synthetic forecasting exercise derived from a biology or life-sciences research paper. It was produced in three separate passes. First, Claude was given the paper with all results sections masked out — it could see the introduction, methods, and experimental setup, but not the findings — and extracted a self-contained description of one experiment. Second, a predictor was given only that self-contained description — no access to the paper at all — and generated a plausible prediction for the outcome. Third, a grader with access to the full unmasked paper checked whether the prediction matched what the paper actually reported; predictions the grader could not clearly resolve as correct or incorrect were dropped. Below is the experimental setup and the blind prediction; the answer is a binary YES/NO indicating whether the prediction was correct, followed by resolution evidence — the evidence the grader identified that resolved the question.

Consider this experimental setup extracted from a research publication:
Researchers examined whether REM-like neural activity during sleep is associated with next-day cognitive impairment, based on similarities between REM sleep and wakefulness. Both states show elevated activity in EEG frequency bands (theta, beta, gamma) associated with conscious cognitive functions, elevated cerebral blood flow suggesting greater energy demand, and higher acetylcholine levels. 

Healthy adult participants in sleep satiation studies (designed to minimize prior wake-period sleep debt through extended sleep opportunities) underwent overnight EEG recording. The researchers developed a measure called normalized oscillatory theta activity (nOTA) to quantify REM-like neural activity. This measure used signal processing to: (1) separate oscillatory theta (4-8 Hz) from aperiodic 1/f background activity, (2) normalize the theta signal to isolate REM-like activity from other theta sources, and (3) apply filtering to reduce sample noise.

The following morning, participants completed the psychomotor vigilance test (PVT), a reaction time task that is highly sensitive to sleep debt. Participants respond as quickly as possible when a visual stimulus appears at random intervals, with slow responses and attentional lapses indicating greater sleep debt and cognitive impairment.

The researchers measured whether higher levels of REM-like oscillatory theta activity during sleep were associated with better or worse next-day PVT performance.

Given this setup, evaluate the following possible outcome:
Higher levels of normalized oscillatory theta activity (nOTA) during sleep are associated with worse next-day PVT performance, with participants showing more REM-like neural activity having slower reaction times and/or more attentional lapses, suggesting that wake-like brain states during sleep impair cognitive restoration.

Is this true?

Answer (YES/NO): YES